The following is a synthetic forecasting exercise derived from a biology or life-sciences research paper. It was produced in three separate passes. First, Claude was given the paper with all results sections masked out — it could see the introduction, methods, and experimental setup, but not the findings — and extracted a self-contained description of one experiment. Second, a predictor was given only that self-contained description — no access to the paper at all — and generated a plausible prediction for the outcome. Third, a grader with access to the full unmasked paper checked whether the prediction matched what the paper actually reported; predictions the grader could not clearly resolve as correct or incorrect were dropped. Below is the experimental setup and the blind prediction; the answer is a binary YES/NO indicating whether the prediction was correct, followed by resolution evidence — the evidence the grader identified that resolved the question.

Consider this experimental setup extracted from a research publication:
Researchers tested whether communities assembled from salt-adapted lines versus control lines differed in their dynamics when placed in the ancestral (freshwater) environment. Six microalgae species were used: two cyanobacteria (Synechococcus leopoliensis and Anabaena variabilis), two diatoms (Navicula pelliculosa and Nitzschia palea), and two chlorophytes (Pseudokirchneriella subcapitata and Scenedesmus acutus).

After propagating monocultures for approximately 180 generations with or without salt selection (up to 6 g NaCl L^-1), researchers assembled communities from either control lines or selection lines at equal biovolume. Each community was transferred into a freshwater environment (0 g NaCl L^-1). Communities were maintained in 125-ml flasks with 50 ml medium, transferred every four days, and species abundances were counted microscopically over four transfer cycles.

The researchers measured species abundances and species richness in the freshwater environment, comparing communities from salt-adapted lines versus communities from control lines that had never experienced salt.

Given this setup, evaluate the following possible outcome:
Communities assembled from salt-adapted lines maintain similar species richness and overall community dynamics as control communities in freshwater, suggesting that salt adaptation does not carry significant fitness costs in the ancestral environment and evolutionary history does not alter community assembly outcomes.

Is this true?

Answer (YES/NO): NO